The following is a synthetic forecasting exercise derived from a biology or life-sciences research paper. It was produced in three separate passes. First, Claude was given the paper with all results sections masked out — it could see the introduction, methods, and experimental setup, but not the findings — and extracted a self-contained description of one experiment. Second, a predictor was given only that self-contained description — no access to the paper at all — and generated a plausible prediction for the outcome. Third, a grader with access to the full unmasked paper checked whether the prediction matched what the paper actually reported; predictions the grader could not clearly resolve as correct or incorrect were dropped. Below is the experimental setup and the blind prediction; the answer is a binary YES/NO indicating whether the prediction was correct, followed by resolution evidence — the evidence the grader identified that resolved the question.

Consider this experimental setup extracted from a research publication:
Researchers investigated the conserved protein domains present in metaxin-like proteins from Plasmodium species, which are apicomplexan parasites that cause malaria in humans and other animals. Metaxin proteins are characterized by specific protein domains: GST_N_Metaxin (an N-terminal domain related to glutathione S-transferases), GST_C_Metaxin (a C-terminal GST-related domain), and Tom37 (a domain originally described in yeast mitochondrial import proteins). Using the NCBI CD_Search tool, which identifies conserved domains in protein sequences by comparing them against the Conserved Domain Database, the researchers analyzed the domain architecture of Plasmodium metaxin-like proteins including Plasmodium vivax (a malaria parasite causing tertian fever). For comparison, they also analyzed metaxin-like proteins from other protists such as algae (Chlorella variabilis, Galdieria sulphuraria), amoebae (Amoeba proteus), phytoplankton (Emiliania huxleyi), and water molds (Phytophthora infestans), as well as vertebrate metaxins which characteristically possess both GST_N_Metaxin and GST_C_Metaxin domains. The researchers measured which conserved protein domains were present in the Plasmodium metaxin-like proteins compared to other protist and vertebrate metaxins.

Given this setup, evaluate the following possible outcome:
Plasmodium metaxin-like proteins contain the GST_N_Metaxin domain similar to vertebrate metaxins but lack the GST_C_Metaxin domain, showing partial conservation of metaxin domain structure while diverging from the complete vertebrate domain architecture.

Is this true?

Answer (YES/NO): NO